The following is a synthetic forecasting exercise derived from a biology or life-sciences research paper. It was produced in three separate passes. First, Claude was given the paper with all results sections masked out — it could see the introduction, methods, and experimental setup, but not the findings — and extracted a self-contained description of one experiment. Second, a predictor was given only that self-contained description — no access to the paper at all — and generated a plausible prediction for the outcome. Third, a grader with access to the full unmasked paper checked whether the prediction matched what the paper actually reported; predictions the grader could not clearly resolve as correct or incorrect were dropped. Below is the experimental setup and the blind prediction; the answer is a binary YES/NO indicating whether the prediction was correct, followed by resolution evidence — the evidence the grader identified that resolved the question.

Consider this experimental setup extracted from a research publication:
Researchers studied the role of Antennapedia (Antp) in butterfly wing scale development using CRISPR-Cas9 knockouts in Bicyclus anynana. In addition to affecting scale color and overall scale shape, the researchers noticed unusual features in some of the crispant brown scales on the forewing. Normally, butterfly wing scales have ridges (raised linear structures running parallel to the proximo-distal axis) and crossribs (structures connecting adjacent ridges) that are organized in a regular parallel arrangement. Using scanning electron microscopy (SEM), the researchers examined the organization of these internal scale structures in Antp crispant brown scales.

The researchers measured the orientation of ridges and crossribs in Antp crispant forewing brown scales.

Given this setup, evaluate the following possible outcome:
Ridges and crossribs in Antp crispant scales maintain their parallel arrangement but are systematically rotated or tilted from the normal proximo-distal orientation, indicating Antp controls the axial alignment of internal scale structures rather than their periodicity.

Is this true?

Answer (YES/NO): NO